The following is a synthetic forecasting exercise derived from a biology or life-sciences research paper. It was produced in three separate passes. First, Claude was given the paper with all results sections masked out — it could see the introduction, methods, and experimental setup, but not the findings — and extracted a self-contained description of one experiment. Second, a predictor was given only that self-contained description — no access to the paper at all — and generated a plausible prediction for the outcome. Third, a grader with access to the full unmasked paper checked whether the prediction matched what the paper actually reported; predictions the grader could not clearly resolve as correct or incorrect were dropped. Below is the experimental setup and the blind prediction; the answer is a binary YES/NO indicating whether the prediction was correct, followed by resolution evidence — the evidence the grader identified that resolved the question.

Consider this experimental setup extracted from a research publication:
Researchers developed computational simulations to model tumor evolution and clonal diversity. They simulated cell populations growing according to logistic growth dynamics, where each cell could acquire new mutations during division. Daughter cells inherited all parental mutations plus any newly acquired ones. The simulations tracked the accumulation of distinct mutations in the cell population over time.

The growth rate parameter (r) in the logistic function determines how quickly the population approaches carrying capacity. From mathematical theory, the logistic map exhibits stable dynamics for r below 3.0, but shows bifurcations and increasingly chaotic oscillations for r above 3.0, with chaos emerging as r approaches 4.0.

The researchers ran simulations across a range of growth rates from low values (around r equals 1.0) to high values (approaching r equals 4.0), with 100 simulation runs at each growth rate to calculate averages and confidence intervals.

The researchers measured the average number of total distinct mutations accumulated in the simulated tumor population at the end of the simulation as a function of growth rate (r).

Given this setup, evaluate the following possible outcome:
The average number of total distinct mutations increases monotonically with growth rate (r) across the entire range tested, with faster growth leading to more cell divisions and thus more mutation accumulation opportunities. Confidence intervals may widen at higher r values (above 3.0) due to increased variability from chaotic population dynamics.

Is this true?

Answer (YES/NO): NO